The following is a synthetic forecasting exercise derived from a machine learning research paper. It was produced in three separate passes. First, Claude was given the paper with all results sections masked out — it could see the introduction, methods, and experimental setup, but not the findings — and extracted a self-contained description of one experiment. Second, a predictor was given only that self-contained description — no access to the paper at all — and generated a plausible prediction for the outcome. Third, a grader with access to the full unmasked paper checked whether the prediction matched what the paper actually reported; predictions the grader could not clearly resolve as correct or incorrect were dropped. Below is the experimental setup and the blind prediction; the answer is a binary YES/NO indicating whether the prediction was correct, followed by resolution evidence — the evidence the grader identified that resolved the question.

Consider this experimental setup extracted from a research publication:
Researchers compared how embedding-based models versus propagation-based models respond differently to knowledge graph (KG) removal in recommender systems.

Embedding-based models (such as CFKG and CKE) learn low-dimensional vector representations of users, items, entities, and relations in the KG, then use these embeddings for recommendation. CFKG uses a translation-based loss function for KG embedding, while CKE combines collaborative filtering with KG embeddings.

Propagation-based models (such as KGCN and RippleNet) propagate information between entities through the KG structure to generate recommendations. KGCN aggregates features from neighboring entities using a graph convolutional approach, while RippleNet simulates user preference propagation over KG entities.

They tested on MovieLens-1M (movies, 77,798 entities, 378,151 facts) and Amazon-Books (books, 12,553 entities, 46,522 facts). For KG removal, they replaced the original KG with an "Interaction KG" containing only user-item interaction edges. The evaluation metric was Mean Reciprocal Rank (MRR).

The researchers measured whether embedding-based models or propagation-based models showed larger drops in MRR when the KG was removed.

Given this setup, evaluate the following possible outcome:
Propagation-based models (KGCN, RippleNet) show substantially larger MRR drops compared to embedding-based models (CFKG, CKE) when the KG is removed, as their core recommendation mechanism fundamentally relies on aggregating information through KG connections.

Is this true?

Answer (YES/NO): NO